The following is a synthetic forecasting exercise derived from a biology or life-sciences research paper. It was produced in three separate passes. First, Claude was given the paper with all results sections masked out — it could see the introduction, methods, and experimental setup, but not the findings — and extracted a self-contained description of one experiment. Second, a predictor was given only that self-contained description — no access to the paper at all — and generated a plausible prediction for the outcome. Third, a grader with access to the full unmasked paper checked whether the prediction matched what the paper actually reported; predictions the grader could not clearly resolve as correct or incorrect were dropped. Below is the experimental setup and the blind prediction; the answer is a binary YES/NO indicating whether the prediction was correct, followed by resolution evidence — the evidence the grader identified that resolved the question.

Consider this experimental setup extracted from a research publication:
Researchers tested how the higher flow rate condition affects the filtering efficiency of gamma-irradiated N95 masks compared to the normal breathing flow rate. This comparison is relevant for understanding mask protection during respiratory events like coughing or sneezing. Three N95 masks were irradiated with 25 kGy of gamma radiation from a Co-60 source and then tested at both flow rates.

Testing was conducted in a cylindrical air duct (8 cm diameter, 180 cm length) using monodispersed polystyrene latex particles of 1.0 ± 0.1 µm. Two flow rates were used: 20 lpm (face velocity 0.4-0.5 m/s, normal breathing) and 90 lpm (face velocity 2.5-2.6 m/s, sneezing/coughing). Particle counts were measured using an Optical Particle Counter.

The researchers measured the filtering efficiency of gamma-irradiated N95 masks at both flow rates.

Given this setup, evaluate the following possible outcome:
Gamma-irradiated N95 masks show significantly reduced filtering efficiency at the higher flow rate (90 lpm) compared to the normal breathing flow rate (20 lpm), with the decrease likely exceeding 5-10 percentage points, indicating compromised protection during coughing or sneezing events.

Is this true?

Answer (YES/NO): NO